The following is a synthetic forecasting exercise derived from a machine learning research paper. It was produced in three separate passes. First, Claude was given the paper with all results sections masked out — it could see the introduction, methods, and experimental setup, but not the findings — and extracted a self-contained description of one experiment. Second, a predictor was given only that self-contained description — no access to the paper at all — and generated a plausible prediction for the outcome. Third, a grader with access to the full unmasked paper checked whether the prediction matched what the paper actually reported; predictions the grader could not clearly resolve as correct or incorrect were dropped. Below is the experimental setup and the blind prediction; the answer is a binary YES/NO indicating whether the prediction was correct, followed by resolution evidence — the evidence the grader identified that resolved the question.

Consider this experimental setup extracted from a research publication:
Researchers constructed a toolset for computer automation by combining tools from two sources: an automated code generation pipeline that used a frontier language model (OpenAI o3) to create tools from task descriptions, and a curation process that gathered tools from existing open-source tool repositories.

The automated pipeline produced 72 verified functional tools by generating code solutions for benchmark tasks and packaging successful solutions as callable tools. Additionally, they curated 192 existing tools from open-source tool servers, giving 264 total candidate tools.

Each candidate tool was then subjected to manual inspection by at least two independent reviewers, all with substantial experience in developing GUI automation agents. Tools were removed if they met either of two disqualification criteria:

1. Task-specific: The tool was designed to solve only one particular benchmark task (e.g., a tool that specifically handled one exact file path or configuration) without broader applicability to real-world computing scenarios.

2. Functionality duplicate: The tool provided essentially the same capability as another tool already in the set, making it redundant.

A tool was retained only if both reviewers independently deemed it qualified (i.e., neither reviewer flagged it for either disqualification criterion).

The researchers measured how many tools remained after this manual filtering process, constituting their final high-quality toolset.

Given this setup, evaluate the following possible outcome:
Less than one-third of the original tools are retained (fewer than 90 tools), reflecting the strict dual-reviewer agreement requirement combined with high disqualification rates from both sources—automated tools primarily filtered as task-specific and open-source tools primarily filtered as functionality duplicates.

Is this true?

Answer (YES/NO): NO